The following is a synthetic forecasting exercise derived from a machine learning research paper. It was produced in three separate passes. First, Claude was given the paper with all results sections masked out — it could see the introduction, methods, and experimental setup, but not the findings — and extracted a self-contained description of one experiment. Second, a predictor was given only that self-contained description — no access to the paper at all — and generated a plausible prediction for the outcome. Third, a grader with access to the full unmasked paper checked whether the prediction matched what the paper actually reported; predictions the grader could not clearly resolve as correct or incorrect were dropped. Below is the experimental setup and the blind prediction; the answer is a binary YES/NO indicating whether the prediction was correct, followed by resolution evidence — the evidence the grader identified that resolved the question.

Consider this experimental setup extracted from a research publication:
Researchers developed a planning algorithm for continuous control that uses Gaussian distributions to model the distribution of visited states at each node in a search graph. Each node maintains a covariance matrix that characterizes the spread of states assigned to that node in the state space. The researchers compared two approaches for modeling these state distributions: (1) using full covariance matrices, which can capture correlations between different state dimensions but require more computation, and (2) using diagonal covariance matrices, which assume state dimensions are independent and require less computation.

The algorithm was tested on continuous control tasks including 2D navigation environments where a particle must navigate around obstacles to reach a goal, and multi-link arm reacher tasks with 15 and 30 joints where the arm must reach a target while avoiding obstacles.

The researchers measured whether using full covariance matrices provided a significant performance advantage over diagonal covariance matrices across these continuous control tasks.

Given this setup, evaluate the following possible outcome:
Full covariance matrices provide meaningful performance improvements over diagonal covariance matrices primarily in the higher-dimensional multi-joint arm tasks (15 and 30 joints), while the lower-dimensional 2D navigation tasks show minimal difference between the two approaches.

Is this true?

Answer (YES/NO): NO